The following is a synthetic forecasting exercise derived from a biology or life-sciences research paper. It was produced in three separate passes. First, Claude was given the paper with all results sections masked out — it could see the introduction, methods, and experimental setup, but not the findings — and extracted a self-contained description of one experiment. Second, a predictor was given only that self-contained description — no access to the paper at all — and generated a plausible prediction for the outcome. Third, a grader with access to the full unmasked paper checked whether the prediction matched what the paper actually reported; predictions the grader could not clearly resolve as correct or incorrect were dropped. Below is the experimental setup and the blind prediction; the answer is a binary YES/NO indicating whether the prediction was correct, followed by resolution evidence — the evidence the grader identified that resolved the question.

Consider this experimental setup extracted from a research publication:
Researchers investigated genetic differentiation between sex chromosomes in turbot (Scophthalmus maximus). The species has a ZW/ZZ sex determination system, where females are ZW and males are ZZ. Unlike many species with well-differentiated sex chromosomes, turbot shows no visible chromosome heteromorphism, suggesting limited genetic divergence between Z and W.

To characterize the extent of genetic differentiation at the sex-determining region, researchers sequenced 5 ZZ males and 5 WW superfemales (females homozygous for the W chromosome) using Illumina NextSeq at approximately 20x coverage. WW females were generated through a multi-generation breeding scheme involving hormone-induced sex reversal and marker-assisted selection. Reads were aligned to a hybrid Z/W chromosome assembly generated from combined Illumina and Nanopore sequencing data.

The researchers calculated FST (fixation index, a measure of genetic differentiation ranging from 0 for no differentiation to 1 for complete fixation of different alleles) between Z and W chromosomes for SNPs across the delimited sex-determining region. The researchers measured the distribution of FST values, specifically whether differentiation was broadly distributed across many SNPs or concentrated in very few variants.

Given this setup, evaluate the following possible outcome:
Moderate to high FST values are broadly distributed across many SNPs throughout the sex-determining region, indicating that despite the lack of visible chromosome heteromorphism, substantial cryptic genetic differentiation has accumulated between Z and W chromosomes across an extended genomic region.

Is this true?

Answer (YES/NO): NO